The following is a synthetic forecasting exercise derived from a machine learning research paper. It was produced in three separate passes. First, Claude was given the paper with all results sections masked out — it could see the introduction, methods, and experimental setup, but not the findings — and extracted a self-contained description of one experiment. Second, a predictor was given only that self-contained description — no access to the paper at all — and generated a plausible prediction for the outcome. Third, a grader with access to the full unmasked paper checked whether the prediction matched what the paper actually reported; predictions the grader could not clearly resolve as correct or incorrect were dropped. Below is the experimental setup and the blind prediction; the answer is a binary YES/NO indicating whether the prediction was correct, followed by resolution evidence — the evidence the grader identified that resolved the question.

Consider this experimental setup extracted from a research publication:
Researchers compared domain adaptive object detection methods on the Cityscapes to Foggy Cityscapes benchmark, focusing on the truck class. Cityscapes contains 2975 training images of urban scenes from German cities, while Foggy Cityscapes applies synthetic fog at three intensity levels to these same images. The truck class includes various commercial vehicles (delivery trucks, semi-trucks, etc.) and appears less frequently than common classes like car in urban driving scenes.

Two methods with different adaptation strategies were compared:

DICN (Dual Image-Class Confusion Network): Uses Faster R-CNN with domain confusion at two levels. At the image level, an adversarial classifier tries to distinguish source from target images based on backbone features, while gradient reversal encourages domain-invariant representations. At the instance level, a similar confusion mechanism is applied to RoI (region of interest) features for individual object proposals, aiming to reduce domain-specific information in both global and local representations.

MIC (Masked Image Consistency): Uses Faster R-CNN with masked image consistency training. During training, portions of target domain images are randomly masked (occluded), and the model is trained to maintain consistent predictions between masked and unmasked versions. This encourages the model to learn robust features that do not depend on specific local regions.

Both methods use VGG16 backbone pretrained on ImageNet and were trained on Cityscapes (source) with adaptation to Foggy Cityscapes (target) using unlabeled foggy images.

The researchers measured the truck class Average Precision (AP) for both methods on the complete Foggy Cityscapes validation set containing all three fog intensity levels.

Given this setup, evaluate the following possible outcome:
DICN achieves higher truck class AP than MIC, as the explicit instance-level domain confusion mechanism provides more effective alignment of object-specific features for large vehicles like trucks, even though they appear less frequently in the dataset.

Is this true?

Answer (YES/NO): NO